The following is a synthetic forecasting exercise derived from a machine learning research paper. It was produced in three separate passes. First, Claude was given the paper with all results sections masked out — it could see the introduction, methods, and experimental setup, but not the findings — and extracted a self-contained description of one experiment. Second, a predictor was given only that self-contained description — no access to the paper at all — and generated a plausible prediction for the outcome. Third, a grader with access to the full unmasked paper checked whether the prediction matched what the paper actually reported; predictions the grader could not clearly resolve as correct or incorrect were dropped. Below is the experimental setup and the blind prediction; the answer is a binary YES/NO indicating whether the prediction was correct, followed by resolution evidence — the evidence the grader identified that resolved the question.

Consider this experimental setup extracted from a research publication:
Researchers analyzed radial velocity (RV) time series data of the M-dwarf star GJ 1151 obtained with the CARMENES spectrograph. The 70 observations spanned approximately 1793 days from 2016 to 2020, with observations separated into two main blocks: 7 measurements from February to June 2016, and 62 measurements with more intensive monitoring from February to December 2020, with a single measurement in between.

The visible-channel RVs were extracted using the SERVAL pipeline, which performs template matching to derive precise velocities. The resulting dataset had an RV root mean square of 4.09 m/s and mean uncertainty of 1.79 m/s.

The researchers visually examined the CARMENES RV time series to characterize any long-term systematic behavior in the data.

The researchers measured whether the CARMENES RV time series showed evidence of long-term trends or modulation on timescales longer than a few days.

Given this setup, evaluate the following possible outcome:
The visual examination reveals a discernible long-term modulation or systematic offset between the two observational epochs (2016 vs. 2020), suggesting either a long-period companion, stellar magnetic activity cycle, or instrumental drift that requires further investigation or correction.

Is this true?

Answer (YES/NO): YES